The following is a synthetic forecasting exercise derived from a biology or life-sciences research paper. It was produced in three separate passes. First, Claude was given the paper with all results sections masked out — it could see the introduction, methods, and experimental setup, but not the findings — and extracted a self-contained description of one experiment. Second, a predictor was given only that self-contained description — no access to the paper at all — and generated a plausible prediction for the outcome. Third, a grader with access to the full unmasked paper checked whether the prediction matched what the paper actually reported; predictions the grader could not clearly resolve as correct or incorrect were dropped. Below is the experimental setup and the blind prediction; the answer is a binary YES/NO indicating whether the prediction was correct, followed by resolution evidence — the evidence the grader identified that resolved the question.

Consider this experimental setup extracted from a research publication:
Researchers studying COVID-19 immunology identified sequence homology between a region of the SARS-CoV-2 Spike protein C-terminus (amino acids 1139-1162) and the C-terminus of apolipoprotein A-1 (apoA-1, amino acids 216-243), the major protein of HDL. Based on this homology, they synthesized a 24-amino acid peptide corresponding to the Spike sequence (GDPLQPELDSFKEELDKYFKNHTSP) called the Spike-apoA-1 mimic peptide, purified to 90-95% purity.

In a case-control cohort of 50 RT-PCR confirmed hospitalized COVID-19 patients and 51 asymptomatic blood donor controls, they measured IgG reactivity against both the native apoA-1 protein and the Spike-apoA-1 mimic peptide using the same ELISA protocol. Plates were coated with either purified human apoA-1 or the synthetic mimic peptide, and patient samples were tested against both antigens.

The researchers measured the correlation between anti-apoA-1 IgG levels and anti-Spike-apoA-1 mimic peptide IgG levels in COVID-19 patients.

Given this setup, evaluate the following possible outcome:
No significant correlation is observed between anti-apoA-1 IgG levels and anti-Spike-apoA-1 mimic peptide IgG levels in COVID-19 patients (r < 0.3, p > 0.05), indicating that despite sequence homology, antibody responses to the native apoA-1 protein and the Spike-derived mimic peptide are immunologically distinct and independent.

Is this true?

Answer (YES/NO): NO